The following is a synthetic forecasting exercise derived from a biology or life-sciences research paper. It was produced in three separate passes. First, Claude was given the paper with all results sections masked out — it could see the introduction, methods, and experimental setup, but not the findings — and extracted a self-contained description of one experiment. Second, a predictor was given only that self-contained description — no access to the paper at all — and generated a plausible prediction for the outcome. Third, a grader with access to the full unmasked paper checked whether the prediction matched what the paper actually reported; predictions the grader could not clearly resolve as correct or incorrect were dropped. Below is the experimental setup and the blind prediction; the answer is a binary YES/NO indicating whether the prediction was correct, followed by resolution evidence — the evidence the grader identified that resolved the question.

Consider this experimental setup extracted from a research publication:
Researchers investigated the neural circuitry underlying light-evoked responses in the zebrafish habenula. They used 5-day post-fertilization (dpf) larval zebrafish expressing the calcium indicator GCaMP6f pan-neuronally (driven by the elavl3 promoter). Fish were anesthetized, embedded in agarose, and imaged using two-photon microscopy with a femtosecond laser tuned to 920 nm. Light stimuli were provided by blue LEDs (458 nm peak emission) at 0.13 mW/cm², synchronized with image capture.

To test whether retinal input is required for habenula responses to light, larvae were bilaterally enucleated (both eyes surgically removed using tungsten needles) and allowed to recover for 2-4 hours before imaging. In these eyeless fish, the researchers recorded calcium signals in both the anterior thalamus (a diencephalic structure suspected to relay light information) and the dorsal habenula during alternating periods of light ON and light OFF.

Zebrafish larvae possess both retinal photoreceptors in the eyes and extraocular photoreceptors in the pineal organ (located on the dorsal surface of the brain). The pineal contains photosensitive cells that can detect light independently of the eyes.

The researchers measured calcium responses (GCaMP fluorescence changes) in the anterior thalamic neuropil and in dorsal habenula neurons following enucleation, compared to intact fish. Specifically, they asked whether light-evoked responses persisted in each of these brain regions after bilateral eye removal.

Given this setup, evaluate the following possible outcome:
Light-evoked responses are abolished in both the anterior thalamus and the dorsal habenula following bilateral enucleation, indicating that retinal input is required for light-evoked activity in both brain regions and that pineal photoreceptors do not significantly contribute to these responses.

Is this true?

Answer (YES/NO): NO